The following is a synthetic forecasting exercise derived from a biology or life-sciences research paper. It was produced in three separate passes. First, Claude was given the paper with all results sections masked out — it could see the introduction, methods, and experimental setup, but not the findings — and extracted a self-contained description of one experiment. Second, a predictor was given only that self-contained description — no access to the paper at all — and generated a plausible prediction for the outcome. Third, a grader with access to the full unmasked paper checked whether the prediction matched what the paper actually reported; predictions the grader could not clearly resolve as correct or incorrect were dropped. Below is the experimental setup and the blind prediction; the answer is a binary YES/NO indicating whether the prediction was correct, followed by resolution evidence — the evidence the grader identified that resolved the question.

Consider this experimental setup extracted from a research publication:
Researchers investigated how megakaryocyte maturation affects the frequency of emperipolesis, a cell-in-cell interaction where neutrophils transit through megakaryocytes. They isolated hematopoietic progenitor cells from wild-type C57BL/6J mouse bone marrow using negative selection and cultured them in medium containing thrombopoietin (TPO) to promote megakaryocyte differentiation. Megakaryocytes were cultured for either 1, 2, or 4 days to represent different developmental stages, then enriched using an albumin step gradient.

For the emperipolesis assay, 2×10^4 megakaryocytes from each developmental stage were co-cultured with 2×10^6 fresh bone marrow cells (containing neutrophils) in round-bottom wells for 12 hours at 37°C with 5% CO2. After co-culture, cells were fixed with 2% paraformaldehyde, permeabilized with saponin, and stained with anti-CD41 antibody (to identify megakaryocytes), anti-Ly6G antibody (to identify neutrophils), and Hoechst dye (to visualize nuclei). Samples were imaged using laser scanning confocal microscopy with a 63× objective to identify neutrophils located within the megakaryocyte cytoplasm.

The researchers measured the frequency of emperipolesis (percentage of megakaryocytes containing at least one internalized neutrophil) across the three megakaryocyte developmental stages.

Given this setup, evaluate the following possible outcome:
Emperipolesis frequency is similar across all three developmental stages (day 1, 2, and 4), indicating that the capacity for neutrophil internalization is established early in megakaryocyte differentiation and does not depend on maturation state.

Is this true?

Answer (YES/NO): NO